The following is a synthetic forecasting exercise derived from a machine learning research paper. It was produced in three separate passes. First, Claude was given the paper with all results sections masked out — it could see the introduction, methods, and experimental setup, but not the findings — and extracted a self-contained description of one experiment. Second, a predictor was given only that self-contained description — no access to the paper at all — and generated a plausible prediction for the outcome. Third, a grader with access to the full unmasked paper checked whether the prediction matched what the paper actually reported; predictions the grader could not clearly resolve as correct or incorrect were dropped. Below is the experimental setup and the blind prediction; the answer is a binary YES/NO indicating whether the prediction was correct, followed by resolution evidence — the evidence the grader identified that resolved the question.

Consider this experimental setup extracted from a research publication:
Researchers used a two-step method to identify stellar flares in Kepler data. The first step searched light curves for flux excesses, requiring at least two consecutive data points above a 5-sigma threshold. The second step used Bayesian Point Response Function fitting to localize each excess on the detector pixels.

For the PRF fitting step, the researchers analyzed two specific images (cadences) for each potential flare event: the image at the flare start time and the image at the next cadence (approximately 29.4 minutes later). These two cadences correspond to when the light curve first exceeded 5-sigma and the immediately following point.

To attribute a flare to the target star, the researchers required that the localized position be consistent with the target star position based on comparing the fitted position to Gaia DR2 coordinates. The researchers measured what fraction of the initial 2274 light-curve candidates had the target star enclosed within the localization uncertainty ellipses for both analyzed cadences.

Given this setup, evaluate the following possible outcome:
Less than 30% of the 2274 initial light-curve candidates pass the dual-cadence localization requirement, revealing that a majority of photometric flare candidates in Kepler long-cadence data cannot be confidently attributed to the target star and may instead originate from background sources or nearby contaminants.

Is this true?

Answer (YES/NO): YES